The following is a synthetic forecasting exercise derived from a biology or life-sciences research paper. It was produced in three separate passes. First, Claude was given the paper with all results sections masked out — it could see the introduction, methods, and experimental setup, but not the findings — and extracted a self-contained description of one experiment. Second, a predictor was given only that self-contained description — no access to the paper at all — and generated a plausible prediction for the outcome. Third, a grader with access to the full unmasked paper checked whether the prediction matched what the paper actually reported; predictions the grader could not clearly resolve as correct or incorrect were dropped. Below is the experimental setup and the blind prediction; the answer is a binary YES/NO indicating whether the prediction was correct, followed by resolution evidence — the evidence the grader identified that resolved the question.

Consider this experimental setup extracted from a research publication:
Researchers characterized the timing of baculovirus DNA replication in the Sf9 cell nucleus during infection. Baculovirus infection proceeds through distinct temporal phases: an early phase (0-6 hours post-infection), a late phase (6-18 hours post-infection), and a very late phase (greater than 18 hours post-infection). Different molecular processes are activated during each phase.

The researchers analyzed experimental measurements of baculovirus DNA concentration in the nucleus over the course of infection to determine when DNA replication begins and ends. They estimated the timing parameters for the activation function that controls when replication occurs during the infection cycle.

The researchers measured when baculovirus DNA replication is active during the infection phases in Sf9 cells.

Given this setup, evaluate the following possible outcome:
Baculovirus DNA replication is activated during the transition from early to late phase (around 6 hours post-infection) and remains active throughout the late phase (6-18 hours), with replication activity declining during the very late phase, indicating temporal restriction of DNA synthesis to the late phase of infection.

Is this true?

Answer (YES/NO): YES